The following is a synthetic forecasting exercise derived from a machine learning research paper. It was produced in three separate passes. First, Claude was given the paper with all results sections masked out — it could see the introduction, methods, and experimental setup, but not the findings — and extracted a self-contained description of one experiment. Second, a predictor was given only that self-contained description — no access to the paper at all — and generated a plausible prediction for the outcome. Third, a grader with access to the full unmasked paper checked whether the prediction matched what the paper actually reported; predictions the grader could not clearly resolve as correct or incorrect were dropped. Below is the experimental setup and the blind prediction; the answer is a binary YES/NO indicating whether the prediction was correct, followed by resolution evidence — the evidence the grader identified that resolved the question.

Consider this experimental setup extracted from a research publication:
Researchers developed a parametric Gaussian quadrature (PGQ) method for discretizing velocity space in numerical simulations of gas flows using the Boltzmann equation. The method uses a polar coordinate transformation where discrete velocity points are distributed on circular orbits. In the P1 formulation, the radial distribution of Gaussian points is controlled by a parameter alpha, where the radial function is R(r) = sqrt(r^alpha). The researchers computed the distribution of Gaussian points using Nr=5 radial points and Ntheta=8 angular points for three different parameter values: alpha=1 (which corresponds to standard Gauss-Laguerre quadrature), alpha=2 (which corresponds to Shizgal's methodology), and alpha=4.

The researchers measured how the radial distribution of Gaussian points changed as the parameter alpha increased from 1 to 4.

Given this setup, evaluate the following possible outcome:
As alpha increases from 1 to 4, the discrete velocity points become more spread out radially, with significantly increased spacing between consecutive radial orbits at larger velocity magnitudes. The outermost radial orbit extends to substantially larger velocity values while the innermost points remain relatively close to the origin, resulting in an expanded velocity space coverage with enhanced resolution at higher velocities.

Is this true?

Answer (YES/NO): NO